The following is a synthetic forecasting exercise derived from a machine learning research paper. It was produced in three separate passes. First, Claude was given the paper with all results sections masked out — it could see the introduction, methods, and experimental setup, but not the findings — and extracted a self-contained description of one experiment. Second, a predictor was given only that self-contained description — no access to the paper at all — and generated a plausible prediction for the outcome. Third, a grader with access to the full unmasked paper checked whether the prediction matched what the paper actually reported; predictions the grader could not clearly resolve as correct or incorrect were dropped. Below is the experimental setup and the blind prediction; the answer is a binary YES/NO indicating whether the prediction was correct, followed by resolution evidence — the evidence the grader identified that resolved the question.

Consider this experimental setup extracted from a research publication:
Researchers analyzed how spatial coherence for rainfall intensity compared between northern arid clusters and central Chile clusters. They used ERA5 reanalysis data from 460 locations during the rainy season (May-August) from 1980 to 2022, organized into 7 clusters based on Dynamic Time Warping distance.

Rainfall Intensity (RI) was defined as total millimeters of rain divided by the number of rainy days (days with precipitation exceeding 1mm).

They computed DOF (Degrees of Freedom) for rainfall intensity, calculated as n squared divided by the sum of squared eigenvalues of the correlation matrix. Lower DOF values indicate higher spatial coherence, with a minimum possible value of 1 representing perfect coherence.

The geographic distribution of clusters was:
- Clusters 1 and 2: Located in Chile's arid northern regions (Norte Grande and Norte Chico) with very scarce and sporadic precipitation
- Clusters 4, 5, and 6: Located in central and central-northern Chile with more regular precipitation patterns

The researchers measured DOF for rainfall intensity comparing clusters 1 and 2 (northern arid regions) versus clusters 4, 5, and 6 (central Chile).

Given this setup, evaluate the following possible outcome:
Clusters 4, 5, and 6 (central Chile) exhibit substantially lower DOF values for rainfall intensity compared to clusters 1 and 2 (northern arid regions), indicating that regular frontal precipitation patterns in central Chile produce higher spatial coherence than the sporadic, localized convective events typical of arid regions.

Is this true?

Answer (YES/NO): YES